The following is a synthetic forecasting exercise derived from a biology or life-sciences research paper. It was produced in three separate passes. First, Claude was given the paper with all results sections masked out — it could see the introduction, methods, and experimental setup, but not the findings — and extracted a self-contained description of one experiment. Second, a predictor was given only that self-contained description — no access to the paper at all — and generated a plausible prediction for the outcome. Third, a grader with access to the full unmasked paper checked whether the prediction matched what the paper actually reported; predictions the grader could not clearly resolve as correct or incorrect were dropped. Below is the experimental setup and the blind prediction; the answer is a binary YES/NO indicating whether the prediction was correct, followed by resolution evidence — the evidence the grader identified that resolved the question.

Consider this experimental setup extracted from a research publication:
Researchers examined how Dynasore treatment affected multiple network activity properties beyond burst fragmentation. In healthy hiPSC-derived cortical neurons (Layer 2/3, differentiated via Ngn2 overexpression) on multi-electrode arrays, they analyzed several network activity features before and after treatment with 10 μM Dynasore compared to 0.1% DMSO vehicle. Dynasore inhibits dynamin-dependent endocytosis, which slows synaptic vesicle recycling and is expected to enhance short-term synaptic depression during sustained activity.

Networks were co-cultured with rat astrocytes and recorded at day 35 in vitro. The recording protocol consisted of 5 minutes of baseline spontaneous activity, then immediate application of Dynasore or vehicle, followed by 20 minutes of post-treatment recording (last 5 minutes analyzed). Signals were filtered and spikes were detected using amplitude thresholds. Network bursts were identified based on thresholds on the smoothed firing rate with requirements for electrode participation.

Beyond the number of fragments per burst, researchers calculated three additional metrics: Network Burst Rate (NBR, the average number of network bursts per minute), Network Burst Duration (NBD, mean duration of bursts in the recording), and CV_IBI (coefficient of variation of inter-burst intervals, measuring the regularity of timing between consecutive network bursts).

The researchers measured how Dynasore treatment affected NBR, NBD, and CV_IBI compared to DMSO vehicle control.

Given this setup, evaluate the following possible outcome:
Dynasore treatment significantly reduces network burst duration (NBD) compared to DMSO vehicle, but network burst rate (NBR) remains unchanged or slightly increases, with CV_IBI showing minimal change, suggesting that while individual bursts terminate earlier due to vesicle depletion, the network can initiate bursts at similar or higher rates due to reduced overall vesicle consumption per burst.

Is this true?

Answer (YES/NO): NO